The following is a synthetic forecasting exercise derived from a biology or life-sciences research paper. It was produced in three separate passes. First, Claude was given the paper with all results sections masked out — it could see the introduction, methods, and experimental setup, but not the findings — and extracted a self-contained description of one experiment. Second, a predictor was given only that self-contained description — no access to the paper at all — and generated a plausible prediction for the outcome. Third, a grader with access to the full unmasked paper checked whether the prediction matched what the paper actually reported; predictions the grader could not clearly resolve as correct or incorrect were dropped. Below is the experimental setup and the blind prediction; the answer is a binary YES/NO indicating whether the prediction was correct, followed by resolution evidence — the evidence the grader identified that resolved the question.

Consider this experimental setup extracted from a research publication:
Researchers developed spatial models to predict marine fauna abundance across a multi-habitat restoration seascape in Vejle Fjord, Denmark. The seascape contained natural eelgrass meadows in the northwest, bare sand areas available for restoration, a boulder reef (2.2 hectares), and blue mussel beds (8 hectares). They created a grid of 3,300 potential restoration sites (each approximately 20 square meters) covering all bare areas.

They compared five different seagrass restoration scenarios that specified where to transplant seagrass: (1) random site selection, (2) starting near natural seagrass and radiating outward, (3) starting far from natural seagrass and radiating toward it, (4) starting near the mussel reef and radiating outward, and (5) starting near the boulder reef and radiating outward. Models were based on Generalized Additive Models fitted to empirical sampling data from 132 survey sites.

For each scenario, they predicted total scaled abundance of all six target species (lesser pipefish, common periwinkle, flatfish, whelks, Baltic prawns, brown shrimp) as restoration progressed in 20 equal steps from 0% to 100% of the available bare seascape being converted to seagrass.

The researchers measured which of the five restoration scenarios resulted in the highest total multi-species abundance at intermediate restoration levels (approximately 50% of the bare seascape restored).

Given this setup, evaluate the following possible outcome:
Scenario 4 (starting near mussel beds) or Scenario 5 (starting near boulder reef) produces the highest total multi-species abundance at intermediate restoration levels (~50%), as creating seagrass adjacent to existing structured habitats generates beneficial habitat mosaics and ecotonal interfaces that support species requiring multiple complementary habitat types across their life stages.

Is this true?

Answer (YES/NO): NO